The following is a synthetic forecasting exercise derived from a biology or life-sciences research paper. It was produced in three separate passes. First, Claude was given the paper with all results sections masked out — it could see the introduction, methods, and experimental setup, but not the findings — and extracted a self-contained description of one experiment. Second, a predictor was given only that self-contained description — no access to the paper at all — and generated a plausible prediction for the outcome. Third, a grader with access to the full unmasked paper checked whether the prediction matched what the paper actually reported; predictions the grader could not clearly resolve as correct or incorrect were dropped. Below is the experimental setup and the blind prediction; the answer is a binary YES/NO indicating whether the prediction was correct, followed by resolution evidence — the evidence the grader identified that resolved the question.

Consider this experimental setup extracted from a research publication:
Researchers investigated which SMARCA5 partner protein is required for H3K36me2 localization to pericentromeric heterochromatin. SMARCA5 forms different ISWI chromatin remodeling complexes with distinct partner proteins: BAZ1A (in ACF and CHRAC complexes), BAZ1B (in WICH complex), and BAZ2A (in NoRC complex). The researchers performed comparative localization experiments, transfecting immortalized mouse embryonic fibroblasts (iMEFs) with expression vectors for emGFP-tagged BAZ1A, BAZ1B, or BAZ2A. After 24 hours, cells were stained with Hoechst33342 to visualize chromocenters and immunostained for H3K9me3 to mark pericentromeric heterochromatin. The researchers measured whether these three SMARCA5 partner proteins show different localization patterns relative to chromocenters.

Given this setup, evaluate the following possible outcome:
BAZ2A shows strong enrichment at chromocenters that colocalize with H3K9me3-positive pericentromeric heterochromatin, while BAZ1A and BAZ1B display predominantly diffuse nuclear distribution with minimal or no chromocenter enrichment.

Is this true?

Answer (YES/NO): NO